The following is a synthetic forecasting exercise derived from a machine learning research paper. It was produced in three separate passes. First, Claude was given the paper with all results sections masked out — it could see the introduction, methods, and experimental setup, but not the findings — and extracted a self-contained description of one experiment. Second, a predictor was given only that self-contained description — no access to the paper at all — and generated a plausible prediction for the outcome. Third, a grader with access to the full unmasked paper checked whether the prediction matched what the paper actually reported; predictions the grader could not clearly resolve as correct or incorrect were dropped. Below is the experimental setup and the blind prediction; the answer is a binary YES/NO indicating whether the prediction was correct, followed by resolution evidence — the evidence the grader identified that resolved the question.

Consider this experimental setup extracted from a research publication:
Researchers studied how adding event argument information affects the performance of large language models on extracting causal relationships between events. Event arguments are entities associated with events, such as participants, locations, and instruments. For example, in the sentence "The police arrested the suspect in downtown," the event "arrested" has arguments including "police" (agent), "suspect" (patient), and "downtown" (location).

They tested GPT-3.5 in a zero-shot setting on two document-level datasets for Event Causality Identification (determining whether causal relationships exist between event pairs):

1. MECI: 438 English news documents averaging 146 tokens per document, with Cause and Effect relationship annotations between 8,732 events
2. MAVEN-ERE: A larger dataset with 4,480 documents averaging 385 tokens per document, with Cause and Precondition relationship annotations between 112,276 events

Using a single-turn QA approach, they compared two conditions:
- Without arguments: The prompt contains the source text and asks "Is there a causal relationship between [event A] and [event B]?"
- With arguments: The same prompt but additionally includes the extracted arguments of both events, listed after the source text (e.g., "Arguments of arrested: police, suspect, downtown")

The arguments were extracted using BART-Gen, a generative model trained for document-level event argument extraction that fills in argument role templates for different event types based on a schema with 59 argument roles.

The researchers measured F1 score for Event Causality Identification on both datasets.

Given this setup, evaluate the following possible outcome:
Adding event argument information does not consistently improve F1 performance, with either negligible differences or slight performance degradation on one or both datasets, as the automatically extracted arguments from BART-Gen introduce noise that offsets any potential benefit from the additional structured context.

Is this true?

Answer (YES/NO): NO